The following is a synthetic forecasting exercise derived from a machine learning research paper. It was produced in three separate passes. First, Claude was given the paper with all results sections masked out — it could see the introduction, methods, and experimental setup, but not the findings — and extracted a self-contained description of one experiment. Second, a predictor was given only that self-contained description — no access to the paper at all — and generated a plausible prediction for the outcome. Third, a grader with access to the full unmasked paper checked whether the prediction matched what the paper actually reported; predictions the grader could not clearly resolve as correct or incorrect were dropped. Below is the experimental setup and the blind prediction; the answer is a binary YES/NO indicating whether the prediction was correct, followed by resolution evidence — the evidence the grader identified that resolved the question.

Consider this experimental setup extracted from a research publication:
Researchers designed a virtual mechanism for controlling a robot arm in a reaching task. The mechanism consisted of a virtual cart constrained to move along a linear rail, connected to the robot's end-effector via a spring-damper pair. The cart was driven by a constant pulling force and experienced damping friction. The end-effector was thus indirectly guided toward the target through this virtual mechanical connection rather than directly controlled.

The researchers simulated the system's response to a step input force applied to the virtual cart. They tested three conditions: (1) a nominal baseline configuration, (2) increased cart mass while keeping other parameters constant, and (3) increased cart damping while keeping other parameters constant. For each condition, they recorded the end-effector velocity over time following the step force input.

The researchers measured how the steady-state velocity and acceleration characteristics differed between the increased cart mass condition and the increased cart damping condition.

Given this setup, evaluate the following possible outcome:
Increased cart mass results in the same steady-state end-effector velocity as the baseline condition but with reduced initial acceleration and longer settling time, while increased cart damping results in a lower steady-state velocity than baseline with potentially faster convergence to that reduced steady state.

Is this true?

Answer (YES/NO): YES